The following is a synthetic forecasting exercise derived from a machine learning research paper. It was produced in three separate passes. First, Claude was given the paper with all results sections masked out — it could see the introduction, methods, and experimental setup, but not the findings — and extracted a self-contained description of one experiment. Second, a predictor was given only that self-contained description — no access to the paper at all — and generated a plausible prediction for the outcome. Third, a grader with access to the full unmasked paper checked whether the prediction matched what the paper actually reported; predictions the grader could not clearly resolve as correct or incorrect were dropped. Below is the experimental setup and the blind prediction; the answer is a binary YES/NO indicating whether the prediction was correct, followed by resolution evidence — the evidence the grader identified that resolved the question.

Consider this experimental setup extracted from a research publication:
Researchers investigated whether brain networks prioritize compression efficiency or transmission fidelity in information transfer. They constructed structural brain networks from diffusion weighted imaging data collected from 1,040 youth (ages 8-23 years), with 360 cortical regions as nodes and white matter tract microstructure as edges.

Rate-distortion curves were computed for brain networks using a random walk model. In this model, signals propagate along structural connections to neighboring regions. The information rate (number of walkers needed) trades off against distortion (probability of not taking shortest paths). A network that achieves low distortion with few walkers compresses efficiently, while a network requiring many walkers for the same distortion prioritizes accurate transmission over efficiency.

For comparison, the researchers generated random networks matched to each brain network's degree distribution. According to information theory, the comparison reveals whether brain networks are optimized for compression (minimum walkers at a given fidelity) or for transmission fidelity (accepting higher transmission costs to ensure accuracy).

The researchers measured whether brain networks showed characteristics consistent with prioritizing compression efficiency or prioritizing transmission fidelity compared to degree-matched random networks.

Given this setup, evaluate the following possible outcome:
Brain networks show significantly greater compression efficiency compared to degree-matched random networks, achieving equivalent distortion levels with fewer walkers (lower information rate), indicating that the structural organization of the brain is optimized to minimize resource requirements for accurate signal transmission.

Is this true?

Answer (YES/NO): NO